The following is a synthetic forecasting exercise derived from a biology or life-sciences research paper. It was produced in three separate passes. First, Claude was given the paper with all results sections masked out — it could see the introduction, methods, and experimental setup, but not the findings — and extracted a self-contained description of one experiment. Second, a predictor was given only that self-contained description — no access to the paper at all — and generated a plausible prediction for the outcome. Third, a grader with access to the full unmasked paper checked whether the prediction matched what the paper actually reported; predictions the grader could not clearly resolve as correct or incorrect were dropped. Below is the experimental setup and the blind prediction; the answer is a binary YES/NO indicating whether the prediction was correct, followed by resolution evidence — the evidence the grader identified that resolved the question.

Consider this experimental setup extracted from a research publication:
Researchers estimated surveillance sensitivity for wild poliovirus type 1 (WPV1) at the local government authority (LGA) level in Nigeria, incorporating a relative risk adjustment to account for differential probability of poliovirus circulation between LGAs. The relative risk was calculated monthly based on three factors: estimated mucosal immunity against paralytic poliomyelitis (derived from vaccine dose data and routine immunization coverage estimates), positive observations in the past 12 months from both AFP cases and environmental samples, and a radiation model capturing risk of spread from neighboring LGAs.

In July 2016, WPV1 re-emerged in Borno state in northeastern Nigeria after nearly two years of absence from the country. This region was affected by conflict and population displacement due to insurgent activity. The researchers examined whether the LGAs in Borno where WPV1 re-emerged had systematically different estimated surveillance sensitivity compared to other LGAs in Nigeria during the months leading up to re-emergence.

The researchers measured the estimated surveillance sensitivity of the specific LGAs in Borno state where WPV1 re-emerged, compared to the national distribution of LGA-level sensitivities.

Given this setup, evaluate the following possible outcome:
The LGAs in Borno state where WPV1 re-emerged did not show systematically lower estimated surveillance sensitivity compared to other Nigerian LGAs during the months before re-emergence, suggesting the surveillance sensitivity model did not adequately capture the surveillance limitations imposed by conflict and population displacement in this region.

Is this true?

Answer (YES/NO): YES